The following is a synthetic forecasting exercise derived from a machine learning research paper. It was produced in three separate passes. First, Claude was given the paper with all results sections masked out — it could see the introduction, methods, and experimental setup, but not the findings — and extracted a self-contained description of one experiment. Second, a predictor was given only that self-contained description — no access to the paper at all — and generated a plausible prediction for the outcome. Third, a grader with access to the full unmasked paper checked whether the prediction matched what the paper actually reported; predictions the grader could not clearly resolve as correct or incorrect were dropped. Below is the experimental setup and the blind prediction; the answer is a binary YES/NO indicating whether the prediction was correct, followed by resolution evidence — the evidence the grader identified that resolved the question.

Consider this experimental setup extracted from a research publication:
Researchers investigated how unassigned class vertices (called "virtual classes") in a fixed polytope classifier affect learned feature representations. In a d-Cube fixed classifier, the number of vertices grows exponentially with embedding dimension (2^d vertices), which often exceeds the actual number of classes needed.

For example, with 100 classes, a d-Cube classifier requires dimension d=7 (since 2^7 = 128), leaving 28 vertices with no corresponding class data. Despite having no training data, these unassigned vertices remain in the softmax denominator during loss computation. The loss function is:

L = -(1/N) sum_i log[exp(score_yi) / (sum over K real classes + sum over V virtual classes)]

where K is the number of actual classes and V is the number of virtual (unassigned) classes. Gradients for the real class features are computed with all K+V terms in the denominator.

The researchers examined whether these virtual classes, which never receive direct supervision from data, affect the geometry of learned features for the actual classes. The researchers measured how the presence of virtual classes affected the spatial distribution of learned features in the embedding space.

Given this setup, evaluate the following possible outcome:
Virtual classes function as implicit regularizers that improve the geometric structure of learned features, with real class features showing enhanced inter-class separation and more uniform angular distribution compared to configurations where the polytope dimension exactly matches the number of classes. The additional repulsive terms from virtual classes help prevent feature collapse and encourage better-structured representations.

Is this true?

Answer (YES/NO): NO